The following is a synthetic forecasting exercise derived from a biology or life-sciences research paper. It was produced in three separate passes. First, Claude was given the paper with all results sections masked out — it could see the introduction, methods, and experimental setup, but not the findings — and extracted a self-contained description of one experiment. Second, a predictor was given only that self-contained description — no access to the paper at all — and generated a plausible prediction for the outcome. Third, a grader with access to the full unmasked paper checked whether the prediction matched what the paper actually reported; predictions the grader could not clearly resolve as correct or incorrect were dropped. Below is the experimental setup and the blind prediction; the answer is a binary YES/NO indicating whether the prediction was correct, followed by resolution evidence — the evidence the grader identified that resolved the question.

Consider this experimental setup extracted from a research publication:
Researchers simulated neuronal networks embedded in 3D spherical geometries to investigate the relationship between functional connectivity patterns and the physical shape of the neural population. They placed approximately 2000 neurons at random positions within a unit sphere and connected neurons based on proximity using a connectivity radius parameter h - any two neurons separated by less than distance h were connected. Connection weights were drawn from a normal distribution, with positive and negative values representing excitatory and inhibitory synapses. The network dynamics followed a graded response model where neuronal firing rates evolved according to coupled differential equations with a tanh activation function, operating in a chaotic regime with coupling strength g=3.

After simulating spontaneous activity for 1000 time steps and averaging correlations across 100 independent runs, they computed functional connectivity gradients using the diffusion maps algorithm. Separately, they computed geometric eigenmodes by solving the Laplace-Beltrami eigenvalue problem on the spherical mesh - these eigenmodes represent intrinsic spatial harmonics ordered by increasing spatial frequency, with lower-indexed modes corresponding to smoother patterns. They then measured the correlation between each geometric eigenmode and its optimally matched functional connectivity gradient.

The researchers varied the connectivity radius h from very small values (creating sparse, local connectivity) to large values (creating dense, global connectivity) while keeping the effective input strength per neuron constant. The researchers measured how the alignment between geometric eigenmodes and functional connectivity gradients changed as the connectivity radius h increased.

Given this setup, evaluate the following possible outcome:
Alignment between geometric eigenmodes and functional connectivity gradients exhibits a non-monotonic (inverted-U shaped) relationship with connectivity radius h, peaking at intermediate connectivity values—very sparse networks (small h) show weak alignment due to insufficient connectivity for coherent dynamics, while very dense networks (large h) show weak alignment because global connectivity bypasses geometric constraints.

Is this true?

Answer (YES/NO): YES